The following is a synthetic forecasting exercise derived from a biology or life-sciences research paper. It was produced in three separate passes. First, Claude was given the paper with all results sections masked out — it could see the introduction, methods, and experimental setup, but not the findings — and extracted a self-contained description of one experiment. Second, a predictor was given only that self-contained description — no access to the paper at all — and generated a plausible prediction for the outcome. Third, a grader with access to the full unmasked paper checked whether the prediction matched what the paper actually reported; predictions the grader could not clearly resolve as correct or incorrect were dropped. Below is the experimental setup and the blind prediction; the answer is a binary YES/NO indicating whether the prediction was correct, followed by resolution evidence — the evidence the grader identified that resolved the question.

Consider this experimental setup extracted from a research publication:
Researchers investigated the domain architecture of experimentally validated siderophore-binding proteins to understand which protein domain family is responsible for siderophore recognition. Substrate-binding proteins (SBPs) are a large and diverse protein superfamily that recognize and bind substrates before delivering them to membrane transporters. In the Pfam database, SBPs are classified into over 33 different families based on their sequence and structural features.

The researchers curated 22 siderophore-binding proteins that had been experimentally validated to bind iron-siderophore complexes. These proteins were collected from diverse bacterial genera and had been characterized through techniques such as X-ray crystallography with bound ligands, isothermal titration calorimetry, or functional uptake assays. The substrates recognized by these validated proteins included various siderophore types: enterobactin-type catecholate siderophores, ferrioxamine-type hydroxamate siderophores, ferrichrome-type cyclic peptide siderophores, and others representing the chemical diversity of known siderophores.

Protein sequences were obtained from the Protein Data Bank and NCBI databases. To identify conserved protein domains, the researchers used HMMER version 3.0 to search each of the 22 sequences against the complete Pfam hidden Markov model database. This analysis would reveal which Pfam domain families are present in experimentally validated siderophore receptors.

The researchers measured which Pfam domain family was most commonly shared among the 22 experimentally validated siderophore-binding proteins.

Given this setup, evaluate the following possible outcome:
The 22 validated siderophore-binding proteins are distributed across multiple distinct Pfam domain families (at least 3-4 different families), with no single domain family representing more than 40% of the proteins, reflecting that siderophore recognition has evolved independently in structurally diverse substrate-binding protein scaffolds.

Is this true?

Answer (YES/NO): NO